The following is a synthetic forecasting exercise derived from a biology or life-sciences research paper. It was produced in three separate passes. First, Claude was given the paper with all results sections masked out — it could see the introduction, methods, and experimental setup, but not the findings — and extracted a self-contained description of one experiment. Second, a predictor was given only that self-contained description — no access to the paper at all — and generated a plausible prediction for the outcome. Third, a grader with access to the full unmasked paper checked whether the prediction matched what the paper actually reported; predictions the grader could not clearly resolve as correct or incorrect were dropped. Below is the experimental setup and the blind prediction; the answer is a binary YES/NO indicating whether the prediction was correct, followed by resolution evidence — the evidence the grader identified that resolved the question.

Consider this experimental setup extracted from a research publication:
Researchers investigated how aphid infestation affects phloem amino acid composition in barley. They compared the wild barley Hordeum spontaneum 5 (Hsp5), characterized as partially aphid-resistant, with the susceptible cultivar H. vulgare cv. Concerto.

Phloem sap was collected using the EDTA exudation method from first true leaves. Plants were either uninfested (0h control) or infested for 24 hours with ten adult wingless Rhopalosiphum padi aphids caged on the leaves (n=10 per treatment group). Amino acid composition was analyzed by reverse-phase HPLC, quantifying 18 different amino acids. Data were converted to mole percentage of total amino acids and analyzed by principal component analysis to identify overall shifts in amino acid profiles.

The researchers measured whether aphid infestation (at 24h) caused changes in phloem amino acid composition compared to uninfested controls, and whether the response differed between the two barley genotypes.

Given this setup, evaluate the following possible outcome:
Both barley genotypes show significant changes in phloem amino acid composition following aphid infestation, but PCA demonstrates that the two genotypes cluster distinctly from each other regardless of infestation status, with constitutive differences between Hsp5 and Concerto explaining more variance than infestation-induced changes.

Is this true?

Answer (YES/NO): NO